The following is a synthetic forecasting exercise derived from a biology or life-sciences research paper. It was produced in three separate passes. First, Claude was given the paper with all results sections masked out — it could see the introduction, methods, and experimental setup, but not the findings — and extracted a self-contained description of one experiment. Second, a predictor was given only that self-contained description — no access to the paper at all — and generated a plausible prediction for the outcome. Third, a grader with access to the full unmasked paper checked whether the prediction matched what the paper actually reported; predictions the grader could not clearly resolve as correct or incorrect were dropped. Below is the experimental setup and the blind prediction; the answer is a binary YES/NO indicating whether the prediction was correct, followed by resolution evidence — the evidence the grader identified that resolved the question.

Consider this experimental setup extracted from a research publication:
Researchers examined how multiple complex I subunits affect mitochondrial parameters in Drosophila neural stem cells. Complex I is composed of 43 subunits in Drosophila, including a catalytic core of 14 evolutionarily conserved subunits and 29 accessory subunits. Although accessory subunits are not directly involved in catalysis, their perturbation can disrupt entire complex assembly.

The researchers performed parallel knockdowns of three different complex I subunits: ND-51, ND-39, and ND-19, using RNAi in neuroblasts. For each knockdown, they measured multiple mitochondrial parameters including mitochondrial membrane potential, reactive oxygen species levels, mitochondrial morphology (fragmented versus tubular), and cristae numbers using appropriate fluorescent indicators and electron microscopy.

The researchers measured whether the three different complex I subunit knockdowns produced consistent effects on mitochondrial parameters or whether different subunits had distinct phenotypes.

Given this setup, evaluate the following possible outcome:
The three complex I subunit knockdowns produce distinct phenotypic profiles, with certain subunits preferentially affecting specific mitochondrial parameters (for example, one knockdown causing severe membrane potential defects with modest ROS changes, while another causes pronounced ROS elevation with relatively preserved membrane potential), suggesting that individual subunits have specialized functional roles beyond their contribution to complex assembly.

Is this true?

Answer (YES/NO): NO